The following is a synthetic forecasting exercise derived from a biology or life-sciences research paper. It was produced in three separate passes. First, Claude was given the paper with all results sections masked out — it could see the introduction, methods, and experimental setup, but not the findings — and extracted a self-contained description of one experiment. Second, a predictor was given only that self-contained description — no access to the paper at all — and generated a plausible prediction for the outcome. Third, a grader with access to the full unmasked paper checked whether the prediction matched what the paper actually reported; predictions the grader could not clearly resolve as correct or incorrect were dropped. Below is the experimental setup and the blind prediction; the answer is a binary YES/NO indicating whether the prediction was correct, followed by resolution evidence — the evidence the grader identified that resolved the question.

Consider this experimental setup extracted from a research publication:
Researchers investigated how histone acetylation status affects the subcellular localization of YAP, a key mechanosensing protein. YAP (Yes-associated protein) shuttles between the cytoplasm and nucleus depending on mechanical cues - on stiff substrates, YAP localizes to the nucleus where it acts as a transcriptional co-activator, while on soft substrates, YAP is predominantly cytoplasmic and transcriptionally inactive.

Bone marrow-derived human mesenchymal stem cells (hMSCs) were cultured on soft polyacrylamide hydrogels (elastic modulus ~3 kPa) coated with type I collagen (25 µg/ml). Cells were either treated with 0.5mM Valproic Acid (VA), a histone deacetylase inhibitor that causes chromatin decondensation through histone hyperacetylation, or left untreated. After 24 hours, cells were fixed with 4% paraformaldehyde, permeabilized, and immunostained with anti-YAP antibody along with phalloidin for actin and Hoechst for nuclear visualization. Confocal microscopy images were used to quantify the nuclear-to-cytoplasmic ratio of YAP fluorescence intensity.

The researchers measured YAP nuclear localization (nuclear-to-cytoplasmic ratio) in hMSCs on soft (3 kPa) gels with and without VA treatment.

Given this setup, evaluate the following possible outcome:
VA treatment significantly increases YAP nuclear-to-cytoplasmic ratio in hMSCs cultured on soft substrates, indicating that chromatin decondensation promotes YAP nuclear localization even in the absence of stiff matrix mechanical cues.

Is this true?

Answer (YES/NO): YES